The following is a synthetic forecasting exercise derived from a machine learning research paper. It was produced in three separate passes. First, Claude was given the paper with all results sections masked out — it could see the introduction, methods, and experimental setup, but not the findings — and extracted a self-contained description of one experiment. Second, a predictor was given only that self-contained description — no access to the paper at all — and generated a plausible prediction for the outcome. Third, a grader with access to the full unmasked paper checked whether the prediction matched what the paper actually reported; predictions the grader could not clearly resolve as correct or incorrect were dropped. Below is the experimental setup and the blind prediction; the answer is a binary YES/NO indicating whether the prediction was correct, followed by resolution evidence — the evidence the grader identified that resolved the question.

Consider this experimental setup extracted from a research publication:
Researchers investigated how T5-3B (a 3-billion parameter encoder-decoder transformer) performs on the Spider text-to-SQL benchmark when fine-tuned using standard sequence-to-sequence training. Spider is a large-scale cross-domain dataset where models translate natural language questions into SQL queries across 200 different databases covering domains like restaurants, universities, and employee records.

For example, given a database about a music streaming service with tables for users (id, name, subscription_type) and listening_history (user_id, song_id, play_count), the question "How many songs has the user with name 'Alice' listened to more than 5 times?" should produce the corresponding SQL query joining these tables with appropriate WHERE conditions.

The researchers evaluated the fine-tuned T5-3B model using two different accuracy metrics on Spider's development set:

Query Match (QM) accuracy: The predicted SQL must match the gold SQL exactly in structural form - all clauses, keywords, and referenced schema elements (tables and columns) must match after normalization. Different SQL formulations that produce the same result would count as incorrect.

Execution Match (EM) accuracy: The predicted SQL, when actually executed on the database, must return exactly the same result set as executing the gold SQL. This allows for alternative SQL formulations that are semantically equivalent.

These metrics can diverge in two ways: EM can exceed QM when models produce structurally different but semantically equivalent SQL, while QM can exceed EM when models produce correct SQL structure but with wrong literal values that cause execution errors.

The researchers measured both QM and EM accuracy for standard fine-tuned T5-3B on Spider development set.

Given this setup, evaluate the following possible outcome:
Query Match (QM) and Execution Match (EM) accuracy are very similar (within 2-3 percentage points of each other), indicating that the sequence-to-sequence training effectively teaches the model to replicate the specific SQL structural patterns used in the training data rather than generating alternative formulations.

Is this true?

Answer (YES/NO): NO